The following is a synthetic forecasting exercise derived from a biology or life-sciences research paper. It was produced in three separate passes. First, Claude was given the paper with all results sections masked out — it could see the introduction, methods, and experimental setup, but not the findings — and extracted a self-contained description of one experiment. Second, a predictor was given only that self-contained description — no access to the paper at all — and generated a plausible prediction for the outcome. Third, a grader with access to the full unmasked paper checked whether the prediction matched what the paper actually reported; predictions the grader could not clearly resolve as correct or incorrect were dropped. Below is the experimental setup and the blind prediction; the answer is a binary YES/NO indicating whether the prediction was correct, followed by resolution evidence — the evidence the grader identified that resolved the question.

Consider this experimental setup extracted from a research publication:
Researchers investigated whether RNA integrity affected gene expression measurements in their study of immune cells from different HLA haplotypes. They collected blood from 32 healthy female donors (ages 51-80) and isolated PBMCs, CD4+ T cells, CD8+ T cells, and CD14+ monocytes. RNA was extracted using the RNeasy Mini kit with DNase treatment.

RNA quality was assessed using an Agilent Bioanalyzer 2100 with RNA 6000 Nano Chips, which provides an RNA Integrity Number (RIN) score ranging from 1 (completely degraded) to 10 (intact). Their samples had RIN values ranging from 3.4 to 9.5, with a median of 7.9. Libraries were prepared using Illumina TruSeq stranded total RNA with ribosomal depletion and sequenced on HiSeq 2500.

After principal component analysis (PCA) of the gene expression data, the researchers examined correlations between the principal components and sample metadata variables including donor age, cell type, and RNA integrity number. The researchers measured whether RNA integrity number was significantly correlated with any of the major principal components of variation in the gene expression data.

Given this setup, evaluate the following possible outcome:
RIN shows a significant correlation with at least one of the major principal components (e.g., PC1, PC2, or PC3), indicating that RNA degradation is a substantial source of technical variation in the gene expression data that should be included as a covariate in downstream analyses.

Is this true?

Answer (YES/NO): YES